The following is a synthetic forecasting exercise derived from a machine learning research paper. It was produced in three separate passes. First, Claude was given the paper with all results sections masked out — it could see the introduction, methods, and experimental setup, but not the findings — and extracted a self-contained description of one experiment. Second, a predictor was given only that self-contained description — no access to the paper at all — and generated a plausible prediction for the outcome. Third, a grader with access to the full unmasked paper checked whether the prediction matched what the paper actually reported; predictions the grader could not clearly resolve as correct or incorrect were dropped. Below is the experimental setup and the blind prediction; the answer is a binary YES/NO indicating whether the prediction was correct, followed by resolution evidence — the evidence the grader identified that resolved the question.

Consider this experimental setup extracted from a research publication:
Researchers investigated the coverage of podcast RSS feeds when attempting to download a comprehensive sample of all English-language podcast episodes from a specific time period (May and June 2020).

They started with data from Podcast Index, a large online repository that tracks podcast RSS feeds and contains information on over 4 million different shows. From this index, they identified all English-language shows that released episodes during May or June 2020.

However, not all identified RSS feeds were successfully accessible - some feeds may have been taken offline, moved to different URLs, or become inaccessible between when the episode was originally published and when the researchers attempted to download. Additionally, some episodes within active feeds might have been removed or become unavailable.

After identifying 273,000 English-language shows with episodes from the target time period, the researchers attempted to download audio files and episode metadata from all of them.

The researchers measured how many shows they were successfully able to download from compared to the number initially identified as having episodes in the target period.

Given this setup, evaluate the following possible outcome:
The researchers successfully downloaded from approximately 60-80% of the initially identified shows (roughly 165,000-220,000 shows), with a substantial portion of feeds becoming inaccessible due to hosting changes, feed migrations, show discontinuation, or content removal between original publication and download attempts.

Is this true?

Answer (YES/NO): NO